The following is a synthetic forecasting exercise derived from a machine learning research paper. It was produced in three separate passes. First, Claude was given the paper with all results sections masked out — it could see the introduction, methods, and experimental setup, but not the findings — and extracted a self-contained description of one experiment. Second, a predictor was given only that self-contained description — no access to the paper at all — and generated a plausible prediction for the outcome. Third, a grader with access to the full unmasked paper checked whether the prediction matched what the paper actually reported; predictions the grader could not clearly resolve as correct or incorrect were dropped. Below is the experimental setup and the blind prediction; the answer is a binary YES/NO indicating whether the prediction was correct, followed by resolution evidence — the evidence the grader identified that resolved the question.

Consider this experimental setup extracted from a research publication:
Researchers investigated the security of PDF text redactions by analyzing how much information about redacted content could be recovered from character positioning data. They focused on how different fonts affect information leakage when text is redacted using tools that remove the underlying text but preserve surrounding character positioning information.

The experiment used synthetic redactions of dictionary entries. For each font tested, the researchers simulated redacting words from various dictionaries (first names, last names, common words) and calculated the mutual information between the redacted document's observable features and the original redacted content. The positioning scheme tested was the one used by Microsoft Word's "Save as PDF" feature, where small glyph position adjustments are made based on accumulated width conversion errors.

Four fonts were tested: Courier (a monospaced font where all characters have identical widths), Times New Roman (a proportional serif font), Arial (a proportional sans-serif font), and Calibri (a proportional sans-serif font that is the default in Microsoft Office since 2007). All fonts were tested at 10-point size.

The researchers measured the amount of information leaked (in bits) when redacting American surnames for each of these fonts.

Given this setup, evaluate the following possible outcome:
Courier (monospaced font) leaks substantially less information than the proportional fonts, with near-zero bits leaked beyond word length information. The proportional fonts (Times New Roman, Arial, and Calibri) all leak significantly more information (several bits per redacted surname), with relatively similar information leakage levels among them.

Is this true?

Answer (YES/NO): NO